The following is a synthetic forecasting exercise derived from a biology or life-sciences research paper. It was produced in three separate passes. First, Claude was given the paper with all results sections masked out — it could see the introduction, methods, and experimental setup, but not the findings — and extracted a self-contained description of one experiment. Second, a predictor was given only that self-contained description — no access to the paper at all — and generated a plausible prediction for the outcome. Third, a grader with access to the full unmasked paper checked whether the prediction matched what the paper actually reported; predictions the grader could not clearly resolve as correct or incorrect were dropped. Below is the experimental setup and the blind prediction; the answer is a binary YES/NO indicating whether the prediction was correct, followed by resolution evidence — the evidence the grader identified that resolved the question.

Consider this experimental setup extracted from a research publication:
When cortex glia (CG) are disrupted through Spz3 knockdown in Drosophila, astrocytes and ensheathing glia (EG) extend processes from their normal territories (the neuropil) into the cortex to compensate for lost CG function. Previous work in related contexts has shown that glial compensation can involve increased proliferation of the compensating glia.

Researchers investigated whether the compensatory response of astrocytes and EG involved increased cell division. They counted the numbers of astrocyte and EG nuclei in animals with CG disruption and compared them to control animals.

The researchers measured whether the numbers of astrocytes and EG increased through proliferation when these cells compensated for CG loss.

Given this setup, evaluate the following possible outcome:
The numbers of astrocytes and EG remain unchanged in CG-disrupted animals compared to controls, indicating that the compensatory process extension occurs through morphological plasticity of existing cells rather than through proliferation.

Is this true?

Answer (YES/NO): YES